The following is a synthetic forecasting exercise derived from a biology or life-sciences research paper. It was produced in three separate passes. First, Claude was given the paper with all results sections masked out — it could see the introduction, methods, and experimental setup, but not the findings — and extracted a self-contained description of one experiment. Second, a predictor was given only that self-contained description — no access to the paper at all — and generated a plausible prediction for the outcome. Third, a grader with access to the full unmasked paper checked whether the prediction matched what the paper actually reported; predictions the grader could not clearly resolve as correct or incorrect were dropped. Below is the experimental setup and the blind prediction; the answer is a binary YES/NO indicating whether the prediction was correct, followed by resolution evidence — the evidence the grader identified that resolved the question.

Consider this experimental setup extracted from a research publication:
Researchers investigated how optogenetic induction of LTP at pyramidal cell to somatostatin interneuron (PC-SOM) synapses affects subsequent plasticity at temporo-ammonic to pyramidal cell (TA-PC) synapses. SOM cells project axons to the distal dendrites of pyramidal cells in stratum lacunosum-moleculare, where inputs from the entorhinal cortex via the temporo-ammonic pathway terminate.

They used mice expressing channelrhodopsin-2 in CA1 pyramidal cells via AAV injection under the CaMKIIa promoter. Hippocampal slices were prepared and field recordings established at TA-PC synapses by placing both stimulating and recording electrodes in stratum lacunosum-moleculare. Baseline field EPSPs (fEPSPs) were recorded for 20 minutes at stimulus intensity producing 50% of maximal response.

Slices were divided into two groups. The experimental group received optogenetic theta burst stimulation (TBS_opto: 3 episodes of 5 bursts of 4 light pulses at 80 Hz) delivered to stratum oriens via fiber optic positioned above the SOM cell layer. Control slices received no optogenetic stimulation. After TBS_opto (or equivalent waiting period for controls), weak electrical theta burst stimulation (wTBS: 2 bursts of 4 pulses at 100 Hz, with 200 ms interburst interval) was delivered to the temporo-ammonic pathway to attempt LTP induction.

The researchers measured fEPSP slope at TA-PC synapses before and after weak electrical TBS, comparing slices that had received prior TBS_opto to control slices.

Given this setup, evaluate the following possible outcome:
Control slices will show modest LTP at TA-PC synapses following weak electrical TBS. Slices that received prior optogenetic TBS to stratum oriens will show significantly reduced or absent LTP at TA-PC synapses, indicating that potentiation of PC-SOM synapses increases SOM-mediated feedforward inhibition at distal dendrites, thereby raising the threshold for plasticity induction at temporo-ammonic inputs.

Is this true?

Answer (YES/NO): YES